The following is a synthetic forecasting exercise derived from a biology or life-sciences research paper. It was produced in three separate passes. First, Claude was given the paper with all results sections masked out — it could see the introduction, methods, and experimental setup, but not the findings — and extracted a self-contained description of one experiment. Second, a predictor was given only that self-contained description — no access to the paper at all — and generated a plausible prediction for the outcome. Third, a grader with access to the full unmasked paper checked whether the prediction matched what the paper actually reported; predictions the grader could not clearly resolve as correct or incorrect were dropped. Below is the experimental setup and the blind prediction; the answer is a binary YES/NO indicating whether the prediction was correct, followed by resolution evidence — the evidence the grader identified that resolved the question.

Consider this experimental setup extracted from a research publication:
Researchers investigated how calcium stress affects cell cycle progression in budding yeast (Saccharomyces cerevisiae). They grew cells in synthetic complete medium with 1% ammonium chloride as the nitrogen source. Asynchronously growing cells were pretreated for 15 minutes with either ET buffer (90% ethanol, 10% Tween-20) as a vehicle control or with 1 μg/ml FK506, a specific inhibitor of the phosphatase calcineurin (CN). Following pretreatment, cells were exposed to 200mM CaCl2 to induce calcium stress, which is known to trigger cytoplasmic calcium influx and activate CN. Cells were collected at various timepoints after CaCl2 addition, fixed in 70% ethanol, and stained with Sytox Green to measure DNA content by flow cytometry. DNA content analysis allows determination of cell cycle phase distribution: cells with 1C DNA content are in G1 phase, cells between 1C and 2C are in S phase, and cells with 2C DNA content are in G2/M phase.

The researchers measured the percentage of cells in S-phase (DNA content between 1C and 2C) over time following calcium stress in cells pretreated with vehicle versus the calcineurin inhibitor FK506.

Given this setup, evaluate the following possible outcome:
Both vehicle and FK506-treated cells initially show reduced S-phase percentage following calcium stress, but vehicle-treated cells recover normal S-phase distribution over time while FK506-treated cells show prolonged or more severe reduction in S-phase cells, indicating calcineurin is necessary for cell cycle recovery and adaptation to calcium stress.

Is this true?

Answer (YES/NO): NO